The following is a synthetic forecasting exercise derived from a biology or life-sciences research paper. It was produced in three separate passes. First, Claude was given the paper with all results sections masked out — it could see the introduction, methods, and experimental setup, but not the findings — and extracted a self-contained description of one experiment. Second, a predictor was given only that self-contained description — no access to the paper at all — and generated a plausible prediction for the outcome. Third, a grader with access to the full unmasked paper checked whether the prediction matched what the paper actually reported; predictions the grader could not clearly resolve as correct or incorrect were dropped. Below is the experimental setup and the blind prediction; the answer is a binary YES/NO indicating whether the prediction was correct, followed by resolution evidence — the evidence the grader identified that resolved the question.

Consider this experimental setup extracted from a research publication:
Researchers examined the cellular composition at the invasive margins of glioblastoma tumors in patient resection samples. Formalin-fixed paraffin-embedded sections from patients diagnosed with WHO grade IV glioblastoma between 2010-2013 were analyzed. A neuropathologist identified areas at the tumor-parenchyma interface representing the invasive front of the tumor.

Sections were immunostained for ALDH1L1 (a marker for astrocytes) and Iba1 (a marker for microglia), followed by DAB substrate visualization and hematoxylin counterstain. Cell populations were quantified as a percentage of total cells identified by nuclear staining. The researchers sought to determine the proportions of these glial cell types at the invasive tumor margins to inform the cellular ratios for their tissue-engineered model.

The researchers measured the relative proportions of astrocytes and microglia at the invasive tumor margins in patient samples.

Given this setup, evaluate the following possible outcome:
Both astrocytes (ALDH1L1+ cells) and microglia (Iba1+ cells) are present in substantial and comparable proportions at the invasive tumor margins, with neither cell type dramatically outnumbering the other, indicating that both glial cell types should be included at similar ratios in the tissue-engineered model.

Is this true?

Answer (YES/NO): YES